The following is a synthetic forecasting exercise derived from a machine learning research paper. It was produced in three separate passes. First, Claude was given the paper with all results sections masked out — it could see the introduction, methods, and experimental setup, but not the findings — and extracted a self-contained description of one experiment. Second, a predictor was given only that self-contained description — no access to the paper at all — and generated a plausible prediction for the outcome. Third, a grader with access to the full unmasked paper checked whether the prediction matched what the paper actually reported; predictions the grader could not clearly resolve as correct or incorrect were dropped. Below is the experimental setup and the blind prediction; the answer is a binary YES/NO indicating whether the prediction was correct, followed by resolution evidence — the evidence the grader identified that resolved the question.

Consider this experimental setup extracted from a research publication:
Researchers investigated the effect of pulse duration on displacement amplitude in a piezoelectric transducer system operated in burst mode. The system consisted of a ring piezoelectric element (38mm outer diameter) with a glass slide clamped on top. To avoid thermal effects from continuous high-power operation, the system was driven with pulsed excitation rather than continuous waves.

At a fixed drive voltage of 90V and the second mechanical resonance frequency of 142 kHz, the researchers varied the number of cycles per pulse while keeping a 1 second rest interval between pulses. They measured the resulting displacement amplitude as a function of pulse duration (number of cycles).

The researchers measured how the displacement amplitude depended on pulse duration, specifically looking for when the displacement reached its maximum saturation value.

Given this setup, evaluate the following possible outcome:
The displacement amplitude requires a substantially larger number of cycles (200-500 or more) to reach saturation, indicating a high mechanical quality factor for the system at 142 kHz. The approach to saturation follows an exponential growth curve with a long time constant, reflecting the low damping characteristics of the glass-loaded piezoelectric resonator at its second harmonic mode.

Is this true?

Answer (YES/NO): NO